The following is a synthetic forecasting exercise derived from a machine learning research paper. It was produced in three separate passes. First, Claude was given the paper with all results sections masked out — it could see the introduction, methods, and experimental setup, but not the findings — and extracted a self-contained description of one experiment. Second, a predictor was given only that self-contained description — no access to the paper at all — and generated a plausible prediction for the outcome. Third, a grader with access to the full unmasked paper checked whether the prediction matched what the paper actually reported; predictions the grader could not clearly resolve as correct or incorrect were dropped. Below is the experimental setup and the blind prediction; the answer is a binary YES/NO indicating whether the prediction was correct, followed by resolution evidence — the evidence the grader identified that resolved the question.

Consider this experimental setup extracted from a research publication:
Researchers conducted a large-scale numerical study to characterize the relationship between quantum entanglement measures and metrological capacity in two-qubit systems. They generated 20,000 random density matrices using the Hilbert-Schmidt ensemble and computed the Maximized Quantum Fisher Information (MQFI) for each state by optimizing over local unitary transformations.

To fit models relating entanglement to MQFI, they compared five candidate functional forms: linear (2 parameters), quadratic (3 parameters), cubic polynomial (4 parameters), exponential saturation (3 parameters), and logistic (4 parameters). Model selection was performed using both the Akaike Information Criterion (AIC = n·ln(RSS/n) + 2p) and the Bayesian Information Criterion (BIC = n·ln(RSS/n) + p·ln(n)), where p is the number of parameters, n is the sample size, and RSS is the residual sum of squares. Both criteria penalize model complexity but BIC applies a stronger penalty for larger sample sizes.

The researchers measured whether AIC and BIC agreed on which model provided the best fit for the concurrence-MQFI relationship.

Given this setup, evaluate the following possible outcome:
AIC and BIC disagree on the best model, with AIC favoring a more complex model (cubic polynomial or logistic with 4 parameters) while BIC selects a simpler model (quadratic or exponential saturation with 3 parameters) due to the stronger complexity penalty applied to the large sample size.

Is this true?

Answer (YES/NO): NO